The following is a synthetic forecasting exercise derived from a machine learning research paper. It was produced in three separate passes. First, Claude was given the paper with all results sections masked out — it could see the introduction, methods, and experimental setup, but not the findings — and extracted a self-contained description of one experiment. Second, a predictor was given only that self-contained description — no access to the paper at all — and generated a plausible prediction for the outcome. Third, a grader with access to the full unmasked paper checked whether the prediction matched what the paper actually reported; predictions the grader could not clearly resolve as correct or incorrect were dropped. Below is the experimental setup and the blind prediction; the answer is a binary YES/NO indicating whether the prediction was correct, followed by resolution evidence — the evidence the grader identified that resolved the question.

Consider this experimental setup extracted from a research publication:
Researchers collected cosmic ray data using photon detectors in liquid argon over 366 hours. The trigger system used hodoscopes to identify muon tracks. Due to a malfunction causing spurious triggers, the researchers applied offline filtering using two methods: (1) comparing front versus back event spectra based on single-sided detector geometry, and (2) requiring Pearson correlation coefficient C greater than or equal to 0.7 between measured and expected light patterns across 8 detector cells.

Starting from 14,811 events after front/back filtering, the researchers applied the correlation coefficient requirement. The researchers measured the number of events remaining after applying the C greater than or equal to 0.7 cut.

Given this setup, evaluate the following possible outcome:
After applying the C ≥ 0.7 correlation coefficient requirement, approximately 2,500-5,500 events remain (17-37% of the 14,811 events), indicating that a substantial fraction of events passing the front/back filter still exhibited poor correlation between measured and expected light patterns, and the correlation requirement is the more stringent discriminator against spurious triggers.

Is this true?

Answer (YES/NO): NO